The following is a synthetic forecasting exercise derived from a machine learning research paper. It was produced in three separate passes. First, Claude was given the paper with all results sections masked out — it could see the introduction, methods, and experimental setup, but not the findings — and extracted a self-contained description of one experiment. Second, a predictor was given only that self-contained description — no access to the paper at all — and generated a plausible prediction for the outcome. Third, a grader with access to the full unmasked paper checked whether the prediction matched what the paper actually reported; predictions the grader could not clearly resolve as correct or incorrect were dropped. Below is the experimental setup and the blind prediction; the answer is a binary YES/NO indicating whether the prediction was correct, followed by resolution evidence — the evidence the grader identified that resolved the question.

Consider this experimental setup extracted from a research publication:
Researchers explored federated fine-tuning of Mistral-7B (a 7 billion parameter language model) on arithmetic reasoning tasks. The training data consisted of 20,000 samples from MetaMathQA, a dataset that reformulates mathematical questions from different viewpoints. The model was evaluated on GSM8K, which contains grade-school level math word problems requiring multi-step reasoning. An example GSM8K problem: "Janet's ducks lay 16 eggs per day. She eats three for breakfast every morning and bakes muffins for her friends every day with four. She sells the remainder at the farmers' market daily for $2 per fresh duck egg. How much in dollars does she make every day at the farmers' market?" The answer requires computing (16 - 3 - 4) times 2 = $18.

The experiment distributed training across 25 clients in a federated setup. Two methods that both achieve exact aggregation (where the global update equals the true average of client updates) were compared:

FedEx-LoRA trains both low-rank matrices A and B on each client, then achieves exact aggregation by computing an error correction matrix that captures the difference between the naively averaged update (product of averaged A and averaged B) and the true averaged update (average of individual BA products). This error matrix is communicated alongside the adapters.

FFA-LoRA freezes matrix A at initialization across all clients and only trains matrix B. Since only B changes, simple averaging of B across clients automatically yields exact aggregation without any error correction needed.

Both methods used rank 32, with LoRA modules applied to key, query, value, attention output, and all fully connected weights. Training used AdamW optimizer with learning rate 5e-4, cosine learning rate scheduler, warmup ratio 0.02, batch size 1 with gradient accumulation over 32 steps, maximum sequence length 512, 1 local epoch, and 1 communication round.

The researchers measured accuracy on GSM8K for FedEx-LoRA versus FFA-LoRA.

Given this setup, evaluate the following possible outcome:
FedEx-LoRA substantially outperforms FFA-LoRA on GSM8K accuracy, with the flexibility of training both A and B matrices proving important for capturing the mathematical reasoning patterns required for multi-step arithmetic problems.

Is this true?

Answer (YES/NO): NO